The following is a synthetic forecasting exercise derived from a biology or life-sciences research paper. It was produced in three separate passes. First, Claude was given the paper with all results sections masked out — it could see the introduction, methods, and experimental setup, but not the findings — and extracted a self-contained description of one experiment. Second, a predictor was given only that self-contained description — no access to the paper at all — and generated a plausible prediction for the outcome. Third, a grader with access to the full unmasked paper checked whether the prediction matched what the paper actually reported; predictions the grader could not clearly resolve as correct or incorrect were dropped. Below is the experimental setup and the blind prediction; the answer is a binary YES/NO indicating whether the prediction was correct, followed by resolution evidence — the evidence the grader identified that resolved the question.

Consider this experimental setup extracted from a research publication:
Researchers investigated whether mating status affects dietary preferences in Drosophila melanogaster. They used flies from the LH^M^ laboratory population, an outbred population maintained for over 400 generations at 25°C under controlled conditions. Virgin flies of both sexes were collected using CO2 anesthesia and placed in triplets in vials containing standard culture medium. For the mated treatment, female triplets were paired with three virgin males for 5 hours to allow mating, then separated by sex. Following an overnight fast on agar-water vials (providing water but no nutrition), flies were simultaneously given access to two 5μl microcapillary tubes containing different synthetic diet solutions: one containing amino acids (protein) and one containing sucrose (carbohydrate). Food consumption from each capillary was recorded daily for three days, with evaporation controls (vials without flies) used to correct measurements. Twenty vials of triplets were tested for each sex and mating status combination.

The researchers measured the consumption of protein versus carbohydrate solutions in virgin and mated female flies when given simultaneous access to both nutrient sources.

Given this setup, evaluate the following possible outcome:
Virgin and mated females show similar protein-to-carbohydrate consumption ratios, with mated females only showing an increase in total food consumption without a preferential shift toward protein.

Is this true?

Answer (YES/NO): NO